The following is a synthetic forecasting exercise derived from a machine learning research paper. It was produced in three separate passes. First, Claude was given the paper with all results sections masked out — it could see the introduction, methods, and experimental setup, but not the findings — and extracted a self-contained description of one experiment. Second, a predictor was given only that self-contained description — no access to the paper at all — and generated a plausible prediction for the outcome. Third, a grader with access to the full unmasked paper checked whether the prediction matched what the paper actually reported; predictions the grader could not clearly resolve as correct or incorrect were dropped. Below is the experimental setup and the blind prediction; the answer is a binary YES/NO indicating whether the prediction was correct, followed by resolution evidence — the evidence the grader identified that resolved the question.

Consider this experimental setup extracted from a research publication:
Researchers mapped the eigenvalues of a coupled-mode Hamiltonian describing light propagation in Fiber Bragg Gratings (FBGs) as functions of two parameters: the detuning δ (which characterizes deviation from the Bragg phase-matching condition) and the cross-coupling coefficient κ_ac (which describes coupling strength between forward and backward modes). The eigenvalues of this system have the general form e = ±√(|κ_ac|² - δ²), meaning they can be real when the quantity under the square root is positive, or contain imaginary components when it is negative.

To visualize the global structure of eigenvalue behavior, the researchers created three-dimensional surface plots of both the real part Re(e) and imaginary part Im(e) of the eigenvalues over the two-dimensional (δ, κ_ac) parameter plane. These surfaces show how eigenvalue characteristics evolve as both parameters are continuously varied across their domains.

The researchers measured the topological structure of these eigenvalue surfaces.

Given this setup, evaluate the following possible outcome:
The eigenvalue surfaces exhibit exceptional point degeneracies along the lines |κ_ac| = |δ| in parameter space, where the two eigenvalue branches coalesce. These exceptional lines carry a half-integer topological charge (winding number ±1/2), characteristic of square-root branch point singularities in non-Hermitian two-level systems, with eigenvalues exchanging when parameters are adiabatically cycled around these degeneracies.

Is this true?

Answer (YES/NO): YES